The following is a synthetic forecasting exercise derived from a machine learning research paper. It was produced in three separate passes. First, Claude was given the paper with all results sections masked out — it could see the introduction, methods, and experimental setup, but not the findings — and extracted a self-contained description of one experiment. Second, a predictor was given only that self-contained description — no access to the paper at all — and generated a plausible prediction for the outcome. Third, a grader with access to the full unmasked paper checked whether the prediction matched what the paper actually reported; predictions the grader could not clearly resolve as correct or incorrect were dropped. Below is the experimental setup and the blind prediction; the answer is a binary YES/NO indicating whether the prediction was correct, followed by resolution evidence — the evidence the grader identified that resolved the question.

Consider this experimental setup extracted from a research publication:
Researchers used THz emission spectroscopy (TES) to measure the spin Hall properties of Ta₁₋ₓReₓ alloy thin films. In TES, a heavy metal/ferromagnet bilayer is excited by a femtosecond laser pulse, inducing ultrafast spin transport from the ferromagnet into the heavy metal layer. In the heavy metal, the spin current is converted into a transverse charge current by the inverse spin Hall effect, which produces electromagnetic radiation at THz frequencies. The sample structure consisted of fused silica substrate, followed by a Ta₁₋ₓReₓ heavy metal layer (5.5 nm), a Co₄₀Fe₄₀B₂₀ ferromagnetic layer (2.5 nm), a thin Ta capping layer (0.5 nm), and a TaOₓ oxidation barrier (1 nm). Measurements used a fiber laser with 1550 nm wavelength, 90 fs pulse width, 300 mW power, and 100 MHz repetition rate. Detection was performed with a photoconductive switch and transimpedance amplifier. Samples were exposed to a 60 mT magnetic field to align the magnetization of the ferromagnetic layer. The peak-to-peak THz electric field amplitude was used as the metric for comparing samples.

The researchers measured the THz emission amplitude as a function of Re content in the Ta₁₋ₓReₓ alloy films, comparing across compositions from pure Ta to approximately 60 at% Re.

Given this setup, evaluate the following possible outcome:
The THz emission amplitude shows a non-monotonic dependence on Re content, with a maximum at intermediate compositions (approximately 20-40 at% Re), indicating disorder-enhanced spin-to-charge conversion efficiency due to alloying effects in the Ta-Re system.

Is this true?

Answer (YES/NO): NO